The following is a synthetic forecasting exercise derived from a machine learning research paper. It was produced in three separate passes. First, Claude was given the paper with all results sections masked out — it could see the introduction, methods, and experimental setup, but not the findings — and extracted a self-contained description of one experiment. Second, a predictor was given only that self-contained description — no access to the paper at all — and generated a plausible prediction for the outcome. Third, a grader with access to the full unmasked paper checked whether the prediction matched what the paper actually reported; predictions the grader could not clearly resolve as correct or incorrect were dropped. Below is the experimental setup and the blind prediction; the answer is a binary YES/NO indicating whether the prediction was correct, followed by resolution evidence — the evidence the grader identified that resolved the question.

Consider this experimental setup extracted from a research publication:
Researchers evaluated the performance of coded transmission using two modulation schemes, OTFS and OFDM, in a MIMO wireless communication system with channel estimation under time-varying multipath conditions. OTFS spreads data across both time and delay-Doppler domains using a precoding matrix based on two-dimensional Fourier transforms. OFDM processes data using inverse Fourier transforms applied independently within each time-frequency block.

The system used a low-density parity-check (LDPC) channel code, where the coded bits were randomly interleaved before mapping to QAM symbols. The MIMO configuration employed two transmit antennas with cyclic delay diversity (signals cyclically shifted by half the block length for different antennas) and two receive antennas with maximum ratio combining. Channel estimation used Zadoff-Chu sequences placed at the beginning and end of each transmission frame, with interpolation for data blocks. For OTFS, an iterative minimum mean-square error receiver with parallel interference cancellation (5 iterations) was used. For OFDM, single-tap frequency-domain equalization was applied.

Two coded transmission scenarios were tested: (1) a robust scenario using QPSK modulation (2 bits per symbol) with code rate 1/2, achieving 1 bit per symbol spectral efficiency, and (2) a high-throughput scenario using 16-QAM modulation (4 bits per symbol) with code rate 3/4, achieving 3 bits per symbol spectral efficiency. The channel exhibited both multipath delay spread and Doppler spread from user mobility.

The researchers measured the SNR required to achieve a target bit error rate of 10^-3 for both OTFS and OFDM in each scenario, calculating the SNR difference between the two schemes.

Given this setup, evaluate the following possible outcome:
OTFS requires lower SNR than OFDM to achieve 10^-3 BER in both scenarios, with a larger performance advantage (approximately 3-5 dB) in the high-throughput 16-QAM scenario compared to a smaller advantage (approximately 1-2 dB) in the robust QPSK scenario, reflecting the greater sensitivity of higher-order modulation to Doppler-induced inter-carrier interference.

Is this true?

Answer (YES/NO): NO